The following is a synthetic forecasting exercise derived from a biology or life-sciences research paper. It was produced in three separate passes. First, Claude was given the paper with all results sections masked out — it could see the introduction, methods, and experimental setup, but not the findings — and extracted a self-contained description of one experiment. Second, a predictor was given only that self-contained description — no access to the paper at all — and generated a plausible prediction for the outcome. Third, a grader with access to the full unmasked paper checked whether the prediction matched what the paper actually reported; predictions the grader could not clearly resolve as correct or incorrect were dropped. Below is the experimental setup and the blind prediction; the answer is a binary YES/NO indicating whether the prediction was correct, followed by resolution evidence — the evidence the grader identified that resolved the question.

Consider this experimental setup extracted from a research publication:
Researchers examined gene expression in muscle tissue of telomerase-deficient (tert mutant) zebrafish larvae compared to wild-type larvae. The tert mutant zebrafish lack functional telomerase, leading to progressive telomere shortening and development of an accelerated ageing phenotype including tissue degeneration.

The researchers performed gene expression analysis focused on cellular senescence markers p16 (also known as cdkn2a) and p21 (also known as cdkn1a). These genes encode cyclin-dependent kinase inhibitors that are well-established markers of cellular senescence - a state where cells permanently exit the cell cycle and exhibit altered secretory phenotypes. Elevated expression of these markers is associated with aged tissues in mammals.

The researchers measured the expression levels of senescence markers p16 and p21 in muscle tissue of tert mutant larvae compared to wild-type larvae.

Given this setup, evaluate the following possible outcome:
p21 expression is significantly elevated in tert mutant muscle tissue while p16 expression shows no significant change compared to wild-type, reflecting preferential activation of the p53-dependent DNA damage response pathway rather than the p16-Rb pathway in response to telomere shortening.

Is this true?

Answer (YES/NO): NO